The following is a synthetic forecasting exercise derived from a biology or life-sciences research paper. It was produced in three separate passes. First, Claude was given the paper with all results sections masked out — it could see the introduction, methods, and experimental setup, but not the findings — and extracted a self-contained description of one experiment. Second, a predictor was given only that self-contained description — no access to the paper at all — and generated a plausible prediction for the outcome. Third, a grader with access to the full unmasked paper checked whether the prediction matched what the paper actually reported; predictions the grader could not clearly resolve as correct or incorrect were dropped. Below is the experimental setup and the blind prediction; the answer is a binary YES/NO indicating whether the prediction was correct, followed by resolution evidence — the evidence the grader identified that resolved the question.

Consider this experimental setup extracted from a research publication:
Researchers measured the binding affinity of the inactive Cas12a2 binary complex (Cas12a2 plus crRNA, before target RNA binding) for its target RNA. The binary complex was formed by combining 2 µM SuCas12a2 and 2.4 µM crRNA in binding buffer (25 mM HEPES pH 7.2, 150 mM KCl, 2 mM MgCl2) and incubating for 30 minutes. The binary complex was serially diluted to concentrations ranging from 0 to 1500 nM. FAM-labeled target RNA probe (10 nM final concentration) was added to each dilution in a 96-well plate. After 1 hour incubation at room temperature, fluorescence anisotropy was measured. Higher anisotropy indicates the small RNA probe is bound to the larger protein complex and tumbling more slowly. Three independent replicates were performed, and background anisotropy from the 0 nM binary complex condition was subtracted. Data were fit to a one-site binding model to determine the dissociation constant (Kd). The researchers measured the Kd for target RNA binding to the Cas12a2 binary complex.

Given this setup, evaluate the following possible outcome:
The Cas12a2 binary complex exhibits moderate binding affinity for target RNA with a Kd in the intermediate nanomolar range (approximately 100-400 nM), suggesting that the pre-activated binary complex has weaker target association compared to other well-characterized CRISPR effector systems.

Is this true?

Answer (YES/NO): NO